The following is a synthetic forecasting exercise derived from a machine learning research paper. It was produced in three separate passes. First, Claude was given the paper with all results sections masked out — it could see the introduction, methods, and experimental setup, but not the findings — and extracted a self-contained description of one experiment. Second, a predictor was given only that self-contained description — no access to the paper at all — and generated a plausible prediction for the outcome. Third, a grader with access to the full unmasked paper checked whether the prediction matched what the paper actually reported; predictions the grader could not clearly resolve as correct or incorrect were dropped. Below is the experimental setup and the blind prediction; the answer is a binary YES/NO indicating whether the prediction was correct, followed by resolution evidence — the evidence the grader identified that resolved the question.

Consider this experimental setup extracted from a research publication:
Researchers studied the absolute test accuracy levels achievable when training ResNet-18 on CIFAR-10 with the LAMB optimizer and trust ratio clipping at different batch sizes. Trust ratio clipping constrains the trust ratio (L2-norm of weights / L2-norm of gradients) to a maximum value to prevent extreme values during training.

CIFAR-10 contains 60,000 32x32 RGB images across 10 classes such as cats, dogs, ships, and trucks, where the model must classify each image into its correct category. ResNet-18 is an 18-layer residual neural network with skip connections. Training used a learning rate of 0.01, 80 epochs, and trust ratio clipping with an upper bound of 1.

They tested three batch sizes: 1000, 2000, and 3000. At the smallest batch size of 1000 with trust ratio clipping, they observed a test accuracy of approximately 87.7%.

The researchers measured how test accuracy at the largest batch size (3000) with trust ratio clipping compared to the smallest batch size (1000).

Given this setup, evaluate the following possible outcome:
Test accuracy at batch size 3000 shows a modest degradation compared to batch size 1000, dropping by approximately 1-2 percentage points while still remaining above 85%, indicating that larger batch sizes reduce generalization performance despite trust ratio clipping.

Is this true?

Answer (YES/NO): YES